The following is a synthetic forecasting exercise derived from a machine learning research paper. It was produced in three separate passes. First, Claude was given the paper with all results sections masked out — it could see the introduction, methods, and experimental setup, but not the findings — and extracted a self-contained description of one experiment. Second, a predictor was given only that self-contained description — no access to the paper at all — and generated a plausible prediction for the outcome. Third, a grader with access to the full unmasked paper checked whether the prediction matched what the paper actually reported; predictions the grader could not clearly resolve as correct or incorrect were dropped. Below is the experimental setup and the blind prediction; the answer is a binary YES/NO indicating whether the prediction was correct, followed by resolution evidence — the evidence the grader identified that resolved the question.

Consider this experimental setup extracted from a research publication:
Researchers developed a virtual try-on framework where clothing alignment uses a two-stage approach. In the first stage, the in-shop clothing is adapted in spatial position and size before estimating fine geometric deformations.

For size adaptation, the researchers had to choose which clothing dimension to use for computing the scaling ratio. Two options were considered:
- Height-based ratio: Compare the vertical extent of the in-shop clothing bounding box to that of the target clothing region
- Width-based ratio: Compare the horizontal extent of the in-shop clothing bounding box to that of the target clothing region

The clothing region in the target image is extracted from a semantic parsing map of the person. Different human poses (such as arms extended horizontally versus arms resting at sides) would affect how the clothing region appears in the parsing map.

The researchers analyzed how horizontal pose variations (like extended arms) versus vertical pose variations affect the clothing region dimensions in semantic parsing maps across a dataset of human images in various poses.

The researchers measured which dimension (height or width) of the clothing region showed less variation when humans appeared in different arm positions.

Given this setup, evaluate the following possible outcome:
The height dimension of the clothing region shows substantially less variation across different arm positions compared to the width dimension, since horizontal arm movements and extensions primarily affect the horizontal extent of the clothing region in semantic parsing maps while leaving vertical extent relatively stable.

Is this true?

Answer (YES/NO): YES